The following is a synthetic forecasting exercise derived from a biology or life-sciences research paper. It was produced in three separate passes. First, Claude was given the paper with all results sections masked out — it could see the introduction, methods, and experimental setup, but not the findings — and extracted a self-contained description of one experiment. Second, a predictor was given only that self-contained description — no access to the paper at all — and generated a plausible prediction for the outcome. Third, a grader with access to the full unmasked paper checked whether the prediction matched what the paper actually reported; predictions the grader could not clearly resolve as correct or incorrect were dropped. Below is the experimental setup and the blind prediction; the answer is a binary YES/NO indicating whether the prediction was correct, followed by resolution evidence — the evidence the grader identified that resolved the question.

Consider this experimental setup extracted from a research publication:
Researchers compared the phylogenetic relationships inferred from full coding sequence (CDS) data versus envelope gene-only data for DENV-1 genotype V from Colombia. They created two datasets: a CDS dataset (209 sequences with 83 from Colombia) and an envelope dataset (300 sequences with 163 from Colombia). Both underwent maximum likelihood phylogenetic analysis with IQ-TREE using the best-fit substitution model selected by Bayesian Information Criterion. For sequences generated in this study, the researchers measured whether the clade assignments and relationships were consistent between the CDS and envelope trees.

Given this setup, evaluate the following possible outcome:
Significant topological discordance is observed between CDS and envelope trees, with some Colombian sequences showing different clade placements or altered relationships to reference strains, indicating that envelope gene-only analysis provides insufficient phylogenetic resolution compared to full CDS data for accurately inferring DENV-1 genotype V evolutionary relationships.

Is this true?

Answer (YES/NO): NO